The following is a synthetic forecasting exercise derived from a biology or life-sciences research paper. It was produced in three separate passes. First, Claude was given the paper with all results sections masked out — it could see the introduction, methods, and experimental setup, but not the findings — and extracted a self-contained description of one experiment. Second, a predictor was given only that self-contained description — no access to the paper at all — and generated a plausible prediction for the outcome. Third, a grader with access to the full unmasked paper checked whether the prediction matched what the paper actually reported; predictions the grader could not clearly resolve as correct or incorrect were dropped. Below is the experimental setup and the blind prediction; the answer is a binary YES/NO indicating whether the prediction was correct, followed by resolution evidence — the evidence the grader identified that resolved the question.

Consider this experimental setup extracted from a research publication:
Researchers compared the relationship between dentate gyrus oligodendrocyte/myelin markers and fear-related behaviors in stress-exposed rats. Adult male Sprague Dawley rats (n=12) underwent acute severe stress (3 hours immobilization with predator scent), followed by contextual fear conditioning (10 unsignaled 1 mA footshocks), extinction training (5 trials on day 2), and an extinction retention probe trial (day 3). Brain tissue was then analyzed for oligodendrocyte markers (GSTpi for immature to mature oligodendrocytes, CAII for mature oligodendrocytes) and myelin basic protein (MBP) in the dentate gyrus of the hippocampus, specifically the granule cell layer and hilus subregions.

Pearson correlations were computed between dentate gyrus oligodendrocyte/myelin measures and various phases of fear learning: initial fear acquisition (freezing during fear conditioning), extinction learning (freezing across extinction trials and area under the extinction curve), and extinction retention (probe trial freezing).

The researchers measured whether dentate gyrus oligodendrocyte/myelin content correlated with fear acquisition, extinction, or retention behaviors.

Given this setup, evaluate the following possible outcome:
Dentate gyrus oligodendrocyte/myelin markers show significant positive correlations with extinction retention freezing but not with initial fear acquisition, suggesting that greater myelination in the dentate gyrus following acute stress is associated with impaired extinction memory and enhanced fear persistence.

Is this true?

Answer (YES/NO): NO